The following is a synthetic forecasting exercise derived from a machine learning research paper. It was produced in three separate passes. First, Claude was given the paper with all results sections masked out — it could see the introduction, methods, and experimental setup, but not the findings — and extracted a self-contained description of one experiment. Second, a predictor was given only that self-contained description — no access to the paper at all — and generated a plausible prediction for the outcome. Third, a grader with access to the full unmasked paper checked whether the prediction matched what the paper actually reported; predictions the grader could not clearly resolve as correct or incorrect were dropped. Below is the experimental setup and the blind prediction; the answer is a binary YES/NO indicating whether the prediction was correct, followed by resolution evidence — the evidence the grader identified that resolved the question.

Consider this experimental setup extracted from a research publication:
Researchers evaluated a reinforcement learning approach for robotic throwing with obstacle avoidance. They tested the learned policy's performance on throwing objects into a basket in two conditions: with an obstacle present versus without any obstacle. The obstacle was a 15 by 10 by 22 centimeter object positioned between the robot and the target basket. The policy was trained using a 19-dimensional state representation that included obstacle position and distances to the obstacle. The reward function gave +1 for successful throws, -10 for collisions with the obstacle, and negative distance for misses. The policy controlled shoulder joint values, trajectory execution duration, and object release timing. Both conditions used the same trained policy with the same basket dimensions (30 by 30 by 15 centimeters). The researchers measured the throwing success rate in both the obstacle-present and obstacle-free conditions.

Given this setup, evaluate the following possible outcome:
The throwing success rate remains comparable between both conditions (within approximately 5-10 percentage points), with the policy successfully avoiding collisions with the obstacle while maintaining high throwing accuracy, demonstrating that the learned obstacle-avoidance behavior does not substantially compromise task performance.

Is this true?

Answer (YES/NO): YES